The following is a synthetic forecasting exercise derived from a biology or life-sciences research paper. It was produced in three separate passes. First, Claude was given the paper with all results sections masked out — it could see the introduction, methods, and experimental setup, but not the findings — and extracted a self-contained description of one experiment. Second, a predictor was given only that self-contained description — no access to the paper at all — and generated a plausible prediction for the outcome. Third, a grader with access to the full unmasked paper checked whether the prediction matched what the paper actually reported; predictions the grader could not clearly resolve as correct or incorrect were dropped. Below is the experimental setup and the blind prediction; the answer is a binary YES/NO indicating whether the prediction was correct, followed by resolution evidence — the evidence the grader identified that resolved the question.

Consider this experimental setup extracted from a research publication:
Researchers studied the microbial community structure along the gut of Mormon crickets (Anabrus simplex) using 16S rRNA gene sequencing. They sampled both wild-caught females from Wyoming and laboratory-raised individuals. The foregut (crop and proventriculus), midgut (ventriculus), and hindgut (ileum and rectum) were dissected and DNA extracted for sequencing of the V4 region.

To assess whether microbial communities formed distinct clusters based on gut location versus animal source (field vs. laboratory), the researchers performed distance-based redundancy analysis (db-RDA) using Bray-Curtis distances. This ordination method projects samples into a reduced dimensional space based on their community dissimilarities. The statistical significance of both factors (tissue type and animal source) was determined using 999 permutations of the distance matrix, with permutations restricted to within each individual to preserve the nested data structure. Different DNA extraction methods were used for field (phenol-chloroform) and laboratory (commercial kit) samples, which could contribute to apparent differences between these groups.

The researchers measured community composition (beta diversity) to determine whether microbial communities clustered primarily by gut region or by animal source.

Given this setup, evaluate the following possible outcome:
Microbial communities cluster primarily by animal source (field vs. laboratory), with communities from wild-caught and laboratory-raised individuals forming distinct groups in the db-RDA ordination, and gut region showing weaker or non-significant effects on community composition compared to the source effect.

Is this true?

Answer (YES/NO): NO